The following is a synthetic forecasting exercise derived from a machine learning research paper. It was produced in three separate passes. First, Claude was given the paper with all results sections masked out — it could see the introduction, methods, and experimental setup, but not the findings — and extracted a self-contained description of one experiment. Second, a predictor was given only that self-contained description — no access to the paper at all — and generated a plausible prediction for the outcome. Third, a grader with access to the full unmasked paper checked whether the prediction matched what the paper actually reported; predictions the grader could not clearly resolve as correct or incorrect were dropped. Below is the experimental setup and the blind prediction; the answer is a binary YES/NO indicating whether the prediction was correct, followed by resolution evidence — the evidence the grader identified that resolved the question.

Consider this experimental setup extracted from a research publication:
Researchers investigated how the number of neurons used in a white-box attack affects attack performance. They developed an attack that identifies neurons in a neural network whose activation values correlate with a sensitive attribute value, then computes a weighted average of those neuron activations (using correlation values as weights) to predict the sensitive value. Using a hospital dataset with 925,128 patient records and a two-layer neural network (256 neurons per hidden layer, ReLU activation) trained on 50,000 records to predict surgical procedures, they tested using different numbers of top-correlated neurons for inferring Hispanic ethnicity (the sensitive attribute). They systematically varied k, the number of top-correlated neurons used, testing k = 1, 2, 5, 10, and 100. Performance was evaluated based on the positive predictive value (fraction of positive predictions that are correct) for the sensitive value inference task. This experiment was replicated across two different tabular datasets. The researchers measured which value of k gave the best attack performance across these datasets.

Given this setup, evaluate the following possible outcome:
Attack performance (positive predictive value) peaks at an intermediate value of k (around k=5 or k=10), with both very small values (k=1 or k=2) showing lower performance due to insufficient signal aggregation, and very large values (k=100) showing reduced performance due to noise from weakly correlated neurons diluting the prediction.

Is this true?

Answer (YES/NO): YES